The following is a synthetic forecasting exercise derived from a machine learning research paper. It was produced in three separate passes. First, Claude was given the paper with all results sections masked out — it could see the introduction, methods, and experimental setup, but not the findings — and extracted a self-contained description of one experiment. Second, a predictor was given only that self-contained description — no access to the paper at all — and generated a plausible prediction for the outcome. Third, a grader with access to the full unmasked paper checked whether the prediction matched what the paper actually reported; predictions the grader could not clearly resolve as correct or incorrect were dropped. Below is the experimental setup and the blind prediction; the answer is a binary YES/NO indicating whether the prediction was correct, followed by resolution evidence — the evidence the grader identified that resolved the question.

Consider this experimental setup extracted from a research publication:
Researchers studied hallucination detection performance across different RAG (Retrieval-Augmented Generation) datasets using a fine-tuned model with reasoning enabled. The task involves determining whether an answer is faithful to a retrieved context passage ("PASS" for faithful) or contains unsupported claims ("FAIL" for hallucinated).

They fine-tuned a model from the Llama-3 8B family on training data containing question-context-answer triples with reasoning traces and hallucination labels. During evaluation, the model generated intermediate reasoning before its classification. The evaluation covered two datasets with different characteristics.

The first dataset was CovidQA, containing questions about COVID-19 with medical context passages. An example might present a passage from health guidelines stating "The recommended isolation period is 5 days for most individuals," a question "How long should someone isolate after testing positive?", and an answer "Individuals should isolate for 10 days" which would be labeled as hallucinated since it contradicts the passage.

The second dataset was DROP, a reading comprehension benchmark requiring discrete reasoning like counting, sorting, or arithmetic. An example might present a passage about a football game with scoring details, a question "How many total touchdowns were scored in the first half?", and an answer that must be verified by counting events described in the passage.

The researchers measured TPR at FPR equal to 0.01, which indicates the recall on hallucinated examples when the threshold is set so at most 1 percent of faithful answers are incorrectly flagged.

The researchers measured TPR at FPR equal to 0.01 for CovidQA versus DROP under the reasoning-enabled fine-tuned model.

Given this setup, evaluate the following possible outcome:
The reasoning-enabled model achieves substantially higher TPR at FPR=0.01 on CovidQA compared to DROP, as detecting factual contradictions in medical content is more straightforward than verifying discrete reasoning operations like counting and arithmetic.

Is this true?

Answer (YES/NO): YES